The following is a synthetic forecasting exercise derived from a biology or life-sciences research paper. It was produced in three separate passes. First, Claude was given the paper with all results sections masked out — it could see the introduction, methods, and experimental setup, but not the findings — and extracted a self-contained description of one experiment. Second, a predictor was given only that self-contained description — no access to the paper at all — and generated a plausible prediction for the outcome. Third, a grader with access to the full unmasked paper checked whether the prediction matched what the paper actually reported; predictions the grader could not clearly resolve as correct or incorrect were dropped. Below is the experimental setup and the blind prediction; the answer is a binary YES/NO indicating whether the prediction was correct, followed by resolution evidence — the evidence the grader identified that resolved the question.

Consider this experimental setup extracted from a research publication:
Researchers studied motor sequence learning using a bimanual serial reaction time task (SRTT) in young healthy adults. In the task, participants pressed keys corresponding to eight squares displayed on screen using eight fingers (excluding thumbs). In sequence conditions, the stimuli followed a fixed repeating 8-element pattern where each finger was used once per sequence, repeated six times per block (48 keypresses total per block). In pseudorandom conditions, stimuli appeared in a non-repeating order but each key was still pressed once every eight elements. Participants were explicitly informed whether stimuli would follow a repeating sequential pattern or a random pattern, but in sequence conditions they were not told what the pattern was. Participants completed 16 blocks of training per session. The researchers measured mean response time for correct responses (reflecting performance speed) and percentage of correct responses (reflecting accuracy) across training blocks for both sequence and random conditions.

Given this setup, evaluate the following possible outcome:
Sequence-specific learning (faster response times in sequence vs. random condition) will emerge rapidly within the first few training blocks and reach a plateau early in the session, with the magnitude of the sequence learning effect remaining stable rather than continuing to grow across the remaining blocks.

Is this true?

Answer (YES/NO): NO